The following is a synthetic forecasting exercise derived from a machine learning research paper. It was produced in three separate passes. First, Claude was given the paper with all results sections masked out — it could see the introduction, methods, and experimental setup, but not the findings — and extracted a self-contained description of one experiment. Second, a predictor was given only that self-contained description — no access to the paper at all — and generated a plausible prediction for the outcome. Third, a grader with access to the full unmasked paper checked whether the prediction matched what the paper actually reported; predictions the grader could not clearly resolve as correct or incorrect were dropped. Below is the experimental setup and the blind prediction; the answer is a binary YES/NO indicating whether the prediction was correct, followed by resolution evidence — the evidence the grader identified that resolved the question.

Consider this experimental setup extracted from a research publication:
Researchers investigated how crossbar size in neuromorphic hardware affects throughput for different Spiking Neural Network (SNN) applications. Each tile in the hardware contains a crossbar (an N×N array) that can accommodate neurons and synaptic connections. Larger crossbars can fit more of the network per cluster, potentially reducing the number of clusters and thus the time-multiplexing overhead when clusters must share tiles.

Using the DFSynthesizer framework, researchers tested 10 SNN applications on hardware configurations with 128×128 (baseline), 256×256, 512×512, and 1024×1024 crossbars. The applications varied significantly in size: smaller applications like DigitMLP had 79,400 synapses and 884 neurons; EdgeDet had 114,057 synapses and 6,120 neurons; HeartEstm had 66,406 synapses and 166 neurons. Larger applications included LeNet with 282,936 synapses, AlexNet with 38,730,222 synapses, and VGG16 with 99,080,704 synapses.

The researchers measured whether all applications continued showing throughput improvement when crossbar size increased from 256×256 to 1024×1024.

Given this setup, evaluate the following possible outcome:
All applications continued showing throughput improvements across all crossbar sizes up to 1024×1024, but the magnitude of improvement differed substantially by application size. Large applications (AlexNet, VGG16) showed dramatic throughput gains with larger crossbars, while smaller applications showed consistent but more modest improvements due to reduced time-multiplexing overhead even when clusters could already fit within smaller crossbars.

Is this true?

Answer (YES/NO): NO